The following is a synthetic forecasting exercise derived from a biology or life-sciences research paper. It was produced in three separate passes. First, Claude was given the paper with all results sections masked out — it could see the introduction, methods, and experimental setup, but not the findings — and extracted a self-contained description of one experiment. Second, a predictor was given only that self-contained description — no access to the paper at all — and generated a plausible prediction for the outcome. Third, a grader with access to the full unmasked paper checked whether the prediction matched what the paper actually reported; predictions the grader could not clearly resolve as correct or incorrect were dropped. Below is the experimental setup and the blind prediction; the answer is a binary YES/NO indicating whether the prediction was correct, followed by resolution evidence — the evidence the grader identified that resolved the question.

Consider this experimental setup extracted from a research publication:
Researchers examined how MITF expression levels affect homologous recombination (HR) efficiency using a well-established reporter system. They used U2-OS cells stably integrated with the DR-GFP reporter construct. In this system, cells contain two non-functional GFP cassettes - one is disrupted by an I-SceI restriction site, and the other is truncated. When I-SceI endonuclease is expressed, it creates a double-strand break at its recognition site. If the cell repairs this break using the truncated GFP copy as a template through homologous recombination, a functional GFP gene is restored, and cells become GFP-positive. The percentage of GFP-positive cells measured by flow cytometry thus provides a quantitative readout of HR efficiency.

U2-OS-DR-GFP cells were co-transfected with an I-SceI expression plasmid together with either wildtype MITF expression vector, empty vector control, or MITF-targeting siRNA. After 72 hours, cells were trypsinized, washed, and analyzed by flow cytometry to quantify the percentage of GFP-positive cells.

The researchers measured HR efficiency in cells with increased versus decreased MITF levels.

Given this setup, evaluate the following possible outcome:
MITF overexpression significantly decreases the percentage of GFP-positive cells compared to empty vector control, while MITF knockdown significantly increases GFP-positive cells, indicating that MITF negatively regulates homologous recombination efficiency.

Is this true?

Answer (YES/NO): NO